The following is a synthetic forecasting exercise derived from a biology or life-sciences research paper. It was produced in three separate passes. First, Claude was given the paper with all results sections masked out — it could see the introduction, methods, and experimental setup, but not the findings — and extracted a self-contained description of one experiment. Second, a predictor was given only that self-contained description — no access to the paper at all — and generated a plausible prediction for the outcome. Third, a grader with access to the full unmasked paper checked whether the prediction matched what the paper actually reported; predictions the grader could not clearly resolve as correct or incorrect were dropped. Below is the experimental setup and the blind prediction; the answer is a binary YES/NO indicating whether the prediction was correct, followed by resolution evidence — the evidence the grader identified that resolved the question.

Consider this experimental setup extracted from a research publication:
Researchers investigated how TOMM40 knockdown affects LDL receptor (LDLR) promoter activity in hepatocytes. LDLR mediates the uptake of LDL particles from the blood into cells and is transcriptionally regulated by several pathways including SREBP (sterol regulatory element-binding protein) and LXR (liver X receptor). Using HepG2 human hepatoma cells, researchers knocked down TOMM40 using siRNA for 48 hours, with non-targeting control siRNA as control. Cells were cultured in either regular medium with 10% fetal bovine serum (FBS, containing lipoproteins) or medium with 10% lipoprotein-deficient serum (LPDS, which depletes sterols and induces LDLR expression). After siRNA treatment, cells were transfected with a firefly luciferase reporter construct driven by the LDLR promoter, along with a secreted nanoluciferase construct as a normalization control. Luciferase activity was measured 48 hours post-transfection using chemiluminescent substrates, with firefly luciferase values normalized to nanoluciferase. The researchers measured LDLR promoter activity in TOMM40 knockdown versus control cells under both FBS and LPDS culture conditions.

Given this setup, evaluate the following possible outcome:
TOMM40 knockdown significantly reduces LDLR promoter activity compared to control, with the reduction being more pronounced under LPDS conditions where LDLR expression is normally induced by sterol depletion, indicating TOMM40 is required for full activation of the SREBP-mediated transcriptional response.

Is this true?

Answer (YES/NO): NO